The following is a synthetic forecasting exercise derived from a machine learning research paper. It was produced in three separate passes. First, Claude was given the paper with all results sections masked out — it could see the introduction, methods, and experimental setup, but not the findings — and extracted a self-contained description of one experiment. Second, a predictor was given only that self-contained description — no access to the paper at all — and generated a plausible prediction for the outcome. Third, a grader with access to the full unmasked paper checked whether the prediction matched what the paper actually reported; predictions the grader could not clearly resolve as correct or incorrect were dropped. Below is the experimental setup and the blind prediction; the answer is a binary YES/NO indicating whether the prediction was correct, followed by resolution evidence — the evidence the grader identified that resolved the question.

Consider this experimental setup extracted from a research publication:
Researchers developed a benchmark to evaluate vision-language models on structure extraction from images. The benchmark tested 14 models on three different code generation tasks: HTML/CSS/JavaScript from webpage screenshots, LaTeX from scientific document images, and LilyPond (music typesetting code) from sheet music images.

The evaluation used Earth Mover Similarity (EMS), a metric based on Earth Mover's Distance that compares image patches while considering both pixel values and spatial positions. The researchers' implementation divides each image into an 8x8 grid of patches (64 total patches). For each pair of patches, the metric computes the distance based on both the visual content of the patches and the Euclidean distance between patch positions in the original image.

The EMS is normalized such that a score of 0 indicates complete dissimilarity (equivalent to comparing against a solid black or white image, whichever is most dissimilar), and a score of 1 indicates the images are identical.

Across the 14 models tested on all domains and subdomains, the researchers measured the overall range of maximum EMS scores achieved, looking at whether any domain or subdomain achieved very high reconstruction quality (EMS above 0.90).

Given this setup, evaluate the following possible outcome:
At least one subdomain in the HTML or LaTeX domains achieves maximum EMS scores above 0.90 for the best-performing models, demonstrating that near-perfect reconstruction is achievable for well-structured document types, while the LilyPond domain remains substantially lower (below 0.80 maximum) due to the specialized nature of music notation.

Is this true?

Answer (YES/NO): NO